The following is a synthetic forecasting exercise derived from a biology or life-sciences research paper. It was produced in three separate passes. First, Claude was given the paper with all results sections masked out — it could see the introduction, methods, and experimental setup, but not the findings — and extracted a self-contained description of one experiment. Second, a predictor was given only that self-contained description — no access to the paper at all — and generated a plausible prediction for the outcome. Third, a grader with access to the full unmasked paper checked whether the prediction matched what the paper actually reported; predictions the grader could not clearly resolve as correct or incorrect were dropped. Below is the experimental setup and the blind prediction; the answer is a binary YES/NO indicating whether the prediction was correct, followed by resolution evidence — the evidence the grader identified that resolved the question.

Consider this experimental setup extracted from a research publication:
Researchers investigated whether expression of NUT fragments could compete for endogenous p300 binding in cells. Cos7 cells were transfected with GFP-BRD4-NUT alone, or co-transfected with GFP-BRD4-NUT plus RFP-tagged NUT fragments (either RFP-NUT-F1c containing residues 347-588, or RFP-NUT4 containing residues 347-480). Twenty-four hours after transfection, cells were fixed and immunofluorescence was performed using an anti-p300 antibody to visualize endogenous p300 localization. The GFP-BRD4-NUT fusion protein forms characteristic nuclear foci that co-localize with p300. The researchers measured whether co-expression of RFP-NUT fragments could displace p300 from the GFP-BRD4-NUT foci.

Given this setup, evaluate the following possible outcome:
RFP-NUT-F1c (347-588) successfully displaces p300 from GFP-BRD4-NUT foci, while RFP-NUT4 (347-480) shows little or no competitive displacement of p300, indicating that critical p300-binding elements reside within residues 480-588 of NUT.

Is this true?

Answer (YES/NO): NO